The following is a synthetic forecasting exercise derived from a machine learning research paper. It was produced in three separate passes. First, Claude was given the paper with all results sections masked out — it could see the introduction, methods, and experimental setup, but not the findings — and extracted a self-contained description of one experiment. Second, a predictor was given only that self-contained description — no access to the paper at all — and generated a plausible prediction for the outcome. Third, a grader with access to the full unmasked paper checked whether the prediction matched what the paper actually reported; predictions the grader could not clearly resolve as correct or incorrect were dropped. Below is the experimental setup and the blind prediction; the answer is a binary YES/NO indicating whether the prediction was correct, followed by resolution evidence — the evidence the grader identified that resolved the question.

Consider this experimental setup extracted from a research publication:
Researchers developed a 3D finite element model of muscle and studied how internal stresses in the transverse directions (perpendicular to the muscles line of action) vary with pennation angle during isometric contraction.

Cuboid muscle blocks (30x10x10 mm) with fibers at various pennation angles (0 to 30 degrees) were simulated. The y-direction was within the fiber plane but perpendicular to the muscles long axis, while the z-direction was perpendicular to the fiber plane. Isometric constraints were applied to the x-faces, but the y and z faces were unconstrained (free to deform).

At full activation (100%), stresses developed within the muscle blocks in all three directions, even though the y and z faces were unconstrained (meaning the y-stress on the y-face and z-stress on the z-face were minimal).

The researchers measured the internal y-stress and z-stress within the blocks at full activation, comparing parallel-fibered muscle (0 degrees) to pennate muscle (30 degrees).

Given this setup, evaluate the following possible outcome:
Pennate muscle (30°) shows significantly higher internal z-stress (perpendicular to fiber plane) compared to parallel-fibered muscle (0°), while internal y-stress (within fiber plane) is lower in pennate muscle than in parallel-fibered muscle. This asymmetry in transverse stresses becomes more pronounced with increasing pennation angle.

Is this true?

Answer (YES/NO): NO